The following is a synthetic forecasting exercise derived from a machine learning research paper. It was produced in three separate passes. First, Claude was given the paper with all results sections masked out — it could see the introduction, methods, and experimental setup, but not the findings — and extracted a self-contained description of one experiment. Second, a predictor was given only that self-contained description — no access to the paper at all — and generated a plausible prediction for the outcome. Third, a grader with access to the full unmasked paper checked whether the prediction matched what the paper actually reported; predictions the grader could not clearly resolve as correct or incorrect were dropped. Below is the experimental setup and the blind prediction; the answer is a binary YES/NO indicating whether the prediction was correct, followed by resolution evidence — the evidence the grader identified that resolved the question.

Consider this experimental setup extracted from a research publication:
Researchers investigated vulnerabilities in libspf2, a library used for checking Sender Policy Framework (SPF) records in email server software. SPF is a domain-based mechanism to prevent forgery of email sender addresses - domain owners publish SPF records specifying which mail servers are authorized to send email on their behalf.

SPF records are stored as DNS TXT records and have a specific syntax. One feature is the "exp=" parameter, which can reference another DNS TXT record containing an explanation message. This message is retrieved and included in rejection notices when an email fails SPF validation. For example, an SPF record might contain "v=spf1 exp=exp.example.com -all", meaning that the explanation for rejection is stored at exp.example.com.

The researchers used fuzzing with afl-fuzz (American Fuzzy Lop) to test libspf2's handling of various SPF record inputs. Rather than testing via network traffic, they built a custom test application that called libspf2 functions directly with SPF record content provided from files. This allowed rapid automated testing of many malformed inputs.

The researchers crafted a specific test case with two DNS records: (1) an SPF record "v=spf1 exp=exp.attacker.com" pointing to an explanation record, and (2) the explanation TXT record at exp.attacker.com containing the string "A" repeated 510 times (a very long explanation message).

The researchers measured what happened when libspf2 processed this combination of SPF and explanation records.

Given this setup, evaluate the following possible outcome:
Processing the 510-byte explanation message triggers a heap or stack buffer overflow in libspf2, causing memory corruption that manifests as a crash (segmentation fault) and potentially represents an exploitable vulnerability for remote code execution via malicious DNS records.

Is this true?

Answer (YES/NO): YES